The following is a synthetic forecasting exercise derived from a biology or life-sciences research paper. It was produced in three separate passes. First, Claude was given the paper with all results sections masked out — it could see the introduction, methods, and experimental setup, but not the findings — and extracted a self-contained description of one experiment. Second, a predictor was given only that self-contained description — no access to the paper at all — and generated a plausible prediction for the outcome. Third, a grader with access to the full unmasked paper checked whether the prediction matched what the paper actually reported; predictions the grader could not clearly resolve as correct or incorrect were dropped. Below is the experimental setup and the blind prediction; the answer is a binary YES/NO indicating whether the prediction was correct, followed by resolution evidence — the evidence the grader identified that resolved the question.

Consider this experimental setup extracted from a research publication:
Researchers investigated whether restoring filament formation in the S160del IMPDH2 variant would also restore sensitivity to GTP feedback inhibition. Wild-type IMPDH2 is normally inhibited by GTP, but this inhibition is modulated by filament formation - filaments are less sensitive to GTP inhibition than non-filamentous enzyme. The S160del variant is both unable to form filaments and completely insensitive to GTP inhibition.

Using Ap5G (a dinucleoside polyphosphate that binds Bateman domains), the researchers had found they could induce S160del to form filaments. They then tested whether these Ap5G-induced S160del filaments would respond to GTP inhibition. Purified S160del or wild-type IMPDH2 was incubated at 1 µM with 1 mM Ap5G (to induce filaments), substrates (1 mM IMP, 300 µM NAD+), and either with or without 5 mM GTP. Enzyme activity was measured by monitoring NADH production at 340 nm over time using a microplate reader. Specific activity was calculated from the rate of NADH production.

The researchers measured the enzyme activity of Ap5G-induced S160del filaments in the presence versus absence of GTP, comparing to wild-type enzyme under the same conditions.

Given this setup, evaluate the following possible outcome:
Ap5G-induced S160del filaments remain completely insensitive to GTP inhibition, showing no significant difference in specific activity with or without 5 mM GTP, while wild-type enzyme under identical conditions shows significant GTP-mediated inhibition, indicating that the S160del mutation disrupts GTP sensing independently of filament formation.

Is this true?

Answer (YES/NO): YES